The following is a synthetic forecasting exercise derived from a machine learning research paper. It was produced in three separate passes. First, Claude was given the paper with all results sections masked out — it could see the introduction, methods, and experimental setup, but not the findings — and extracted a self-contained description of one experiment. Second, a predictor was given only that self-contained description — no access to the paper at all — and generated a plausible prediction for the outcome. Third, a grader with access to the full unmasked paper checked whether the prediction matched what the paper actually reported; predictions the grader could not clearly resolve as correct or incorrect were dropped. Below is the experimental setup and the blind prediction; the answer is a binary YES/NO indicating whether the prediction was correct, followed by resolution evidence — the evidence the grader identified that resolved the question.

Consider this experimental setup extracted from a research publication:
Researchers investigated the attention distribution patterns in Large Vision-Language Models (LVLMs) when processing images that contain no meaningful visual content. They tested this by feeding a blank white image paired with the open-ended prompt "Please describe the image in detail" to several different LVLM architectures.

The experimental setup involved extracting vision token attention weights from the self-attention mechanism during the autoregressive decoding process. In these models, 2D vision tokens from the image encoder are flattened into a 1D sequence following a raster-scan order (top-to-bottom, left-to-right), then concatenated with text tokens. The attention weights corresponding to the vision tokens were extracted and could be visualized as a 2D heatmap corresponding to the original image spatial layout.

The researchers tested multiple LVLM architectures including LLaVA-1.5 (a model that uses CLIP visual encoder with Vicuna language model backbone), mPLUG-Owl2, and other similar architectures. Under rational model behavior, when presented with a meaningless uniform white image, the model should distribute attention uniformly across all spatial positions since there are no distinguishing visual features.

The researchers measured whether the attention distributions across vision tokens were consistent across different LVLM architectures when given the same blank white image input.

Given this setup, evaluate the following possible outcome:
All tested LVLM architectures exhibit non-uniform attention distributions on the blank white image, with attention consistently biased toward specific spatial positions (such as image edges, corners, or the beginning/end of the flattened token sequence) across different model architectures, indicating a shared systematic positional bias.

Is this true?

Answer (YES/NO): NO